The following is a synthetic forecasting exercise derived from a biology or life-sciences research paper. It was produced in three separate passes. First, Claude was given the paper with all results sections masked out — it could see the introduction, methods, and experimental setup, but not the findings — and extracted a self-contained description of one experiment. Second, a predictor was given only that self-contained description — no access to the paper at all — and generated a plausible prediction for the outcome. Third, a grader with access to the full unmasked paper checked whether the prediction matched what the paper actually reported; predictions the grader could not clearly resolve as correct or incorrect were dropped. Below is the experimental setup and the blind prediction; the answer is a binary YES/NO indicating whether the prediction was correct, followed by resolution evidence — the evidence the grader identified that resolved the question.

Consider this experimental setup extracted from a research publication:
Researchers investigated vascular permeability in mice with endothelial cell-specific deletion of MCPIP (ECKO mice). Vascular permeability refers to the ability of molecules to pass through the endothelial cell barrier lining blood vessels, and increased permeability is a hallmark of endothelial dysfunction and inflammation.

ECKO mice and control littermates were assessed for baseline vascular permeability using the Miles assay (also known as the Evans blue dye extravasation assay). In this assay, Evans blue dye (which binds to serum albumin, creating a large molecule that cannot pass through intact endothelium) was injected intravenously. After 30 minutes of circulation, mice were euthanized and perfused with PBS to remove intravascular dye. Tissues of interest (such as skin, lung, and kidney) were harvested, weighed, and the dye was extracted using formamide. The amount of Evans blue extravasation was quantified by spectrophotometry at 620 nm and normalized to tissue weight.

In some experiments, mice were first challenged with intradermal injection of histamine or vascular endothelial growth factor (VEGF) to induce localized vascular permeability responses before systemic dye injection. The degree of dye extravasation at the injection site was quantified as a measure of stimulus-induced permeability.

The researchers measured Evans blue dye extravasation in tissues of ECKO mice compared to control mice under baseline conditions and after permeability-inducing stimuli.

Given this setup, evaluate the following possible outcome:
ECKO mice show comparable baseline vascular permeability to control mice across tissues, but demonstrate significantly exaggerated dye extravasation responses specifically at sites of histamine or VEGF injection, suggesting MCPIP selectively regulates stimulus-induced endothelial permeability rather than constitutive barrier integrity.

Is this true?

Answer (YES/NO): NO